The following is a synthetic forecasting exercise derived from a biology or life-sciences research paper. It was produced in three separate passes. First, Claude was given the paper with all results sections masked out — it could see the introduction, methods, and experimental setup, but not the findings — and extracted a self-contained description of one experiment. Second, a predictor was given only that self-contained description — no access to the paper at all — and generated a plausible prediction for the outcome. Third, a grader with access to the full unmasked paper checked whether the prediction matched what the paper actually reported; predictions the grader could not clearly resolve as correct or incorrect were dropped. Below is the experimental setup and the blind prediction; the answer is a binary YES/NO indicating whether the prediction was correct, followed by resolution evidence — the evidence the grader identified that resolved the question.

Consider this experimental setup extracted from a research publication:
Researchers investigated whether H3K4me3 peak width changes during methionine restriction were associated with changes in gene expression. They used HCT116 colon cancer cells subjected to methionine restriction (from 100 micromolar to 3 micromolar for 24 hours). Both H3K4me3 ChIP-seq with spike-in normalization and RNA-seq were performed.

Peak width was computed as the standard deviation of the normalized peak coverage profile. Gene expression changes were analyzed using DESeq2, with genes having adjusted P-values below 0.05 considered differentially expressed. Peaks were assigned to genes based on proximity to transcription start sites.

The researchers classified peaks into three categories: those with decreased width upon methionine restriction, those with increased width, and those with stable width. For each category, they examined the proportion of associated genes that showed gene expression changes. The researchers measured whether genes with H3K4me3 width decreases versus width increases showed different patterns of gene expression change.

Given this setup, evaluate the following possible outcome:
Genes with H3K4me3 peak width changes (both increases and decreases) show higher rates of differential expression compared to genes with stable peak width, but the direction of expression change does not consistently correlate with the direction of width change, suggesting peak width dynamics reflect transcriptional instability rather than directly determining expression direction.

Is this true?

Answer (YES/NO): NO